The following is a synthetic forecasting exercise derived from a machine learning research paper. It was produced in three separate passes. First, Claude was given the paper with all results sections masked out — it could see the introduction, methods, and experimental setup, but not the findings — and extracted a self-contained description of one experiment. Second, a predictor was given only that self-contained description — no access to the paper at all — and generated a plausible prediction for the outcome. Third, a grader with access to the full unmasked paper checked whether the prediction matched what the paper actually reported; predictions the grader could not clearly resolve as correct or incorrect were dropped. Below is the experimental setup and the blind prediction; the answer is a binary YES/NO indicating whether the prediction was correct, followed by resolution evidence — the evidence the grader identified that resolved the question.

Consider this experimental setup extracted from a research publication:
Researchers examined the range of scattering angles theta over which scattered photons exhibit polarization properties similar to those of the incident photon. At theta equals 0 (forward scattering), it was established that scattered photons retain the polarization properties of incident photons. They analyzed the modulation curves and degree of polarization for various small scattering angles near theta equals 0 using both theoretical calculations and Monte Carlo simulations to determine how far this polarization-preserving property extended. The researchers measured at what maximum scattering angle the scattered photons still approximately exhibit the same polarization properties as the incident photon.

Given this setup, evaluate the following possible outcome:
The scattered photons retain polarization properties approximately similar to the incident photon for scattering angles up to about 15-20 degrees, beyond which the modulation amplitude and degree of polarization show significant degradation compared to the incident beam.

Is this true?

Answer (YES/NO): NO